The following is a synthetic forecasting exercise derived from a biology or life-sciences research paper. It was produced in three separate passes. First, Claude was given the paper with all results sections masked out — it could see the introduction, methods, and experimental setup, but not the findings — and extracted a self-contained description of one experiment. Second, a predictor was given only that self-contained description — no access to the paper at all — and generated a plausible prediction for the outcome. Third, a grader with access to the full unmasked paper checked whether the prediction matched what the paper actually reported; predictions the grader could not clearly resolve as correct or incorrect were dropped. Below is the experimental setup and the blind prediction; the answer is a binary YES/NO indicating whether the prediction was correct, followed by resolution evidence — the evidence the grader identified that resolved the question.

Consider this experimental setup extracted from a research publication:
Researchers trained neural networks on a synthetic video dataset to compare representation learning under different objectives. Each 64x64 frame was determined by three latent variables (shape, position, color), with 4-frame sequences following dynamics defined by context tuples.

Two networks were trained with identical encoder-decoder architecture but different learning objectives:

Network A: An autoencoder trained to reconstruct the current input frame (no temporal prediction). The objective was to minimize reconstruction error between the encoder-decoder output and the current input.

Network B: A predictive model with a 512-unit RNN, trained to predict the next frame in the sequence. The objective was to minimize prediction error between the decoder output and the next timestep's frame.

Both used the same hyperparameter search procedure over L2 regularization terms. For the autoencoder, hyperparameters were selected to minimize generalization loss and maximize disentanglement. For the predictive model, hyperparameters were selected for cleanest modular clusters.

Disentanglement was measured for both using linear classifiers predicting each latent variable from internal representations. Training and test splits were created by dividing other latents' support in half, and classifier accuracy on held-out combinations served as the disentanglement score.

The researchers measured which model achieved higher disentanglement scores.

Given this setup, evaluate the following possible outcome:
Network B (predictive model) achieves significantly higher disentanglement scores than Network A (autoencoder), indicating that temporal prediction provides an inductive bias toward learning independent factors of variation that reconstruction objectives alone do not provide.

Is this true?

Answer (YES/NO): YES